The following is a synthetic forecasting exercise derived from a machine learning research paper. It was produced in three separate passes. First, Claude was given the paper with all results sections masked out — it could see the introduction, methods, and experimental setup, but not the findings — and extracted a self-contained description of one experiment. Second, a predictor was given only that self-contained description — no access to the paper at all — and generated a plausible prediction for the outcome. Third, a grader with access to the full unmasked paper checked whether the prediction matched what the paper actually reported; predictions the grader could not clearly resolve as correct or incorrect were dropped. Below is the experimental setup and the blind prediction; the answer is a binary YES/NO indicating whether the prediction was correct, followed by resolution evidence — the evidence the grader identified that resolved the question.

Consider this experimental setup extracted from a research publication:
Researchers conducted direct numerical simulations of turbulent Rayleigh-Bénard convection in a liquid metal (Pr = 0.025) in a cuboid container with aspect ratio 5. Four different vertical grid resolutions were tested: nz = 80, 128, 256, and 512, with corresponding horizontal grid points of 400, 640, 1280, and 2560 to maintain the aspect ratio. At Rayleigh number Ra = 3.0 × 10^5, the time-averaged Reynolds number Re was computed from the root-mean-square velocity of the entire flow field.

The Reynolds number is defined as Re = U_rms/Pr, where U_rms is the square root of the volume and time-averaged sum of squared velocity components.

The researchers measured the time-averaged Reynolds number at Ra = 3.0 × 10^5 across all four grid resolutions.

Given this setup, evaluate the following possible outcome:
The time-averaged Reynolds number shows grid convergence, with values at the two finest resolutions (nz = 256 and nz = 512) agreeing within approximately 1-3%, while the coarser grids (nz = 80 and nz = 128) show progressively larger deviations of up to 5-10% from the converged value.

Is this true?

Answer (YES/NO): NO